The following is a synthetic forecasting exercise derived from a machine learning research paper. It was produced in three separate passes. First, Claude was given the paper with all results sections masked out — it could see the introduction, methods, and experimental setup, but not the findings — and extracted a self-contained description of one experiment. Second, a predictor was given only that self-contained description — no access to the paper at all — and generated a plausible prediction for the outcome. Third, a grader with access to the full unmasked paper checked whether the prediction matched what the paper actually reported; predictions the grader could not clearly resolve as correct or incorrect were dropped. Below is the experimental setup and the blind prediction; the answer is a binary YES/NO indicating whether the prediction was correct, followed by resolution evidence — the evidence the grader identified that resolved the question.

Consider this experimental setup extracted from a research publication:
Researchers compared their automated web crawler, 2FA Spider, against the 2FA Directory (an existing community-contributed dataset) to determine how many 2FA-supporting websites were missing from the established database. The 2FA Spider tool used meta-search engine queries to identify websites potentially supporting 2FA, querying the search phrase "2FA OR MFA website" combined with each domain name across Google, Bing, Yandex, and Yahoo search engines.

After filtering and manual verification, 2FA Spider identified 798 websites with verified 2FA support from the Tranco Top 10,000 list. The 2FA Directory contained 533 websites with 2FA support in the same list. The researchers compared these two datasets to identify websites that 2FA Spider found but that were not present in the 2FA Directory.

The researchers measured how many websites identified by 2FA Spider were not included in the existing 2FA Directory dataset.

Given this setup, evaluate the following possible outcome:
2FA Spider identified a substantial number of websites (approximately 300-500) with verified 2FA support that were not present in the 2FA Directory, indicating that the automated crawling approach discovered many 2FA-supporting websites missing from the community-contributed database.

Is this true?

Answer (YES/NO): YES